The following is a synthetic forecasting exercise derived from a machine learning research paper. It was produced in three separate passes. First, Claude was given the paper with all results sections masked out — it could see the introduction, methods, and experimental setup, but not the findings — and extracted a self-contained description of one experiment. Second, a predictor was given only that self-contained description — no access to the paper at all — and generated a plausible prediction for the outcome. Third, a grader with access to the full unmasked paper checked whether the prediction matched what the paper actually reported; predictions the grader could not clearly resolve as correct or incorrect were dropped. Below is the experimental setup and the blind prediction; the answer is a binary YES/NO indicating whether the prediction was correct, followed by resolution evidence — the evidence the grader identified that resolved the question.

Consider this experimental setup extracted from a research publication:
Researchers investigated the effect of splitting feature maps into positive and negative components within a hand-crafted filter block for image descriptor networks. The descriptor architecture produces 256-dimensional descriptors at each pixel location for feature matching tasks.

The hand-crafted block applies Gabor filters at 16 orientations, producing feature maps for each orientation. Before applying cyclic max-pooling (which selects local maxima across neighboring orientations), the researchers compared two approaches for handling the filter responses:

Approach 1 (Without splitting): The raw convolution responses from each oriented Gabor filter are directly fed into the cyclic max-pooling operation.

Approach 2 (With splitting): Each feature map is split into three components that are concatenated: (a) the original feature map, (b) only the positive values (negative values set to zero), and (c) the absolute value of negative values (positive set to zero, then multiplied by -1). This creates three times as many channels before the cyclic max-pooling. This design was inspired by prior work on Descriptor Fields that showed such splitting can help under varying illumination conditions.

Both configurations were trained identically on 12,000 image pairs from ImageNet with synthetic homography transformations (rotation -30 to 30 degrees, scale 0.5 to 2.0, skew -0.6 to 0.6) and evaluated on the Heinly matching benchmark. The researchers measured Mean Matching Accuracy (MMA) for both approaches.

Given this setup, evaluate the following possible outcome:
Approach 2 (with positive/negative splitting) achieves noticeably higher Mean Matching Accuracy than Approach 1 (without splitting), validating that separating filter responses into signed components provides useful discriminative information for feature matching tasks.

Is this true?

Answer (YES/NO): NO